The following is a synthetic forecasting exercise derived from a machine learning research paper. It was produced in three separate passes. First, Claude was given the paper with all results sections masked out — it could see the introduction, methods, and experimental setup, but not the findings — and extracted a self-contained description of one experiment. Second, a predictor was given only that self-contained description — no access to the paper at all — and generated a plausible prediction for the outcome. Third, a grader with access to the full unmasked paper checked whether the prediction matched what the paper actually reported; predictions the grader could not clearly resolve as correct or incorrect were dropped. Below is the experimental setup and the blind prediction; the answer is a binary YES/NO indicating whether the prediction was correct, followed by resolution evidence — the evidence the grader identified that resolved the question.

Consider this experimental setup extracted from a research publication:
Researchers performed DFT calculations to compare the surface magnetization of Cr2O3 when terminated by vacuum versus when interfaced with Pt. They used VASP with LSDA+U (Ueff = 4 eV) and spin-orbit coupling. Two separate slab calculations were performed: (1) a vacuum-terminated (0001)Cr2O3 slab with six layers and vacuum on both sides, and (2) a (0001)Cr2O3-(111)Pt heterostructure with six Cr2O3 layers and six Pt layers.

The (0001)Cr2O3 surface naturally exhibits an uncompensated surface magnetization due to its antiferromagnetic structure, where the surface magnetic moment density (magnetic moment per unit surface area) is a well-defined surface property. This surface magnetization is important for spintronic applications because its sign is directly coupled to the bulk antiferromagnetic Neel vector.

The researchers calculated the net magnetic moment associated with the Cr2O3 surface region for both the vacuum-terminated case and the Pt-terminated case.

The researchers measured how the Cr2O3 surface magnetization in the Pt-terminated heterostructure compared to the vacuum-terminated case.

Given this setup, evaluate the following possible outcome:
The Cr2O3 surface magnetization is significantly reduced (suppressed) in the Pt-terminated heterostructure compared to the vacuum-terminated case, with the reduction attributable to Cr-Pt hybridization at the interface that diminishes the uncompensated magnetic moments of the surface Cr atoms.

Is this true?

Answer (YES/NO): NO